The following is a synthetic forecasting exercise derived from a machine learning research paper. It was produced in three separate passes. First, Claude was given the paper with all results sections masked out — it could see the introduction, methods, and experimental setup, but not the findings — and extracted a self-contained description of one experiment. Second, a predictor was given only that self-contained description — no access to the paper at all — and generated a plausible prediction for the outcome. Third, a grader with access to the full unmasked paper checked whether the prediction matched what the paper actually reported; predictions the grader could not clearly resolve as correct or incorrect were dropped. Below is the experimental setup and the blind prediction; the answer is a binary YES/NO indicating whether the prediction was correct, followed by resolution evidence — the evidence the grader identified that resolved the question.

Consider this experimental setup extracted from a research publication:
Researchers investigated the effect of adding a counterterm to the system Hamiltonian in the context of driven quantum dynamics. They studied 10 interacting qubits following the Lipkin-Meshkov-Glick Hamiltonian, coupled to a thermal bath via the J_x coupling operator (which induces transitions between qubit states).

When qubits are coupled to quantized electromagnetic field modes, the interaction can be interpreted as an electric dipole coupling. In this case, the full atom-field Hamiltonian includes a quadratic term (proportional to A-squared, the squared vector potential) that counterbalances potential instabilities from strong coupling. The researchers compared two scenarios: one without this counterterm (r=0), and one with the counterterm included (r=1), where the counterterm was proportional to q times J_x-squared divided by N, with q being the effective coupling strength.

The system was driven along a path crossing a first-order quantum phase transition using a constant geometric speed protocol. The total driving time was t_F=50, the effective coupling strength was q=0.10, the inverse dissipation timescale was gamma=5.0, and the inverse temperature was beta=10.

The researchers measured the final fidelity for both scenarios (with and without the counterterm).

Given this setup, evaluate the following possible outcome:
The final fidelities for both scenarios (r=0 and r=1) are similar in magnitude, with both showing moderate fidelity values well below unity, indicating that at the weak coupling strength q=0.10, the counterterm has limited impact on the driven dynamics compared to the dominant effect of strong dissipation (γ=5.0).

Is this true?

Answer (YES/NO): NO